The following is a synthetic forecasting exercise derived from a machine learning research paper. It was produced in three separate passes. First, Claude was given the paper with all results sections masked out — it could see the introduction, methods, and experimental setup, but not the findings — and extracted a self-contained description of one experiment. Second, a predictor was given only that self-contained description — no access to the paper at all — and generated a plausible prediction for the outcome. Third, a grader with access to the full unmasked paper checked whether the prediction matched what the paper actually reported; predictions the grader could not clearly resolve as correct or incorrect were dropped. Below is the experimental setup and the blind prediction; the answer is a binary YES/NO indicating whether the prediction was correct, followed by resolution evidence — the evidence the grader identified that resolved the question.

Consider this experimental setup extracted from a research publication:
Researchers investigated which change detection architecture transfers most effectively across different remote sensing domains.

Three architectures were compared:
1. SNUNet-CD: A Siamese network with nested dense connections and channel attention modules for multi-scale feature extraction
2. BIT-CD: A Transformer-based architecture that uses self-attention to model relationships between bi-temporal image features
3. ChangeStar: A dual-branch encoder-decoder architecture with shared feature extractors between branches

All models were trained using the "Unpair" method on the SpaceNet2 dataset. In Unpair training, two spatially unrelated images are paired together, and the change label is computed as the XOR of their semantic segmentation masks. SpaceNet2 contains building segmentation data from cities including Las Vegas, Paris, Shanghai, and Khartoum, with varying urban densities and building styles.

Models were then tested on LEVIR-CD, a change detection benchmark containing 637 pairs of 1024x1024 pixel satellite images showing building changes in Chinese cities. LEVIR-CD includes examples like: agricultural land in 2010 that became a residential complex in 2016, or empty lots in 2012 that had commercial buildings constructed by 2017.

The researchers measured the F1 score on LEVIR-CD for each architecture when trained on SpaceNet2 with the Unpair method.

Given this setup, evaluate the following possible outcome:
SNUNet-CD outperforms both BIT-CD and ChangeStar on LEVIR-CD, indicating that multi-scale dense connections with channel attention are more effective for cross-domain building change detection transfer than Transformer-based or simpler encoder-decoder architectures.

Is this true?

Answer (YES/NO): YES